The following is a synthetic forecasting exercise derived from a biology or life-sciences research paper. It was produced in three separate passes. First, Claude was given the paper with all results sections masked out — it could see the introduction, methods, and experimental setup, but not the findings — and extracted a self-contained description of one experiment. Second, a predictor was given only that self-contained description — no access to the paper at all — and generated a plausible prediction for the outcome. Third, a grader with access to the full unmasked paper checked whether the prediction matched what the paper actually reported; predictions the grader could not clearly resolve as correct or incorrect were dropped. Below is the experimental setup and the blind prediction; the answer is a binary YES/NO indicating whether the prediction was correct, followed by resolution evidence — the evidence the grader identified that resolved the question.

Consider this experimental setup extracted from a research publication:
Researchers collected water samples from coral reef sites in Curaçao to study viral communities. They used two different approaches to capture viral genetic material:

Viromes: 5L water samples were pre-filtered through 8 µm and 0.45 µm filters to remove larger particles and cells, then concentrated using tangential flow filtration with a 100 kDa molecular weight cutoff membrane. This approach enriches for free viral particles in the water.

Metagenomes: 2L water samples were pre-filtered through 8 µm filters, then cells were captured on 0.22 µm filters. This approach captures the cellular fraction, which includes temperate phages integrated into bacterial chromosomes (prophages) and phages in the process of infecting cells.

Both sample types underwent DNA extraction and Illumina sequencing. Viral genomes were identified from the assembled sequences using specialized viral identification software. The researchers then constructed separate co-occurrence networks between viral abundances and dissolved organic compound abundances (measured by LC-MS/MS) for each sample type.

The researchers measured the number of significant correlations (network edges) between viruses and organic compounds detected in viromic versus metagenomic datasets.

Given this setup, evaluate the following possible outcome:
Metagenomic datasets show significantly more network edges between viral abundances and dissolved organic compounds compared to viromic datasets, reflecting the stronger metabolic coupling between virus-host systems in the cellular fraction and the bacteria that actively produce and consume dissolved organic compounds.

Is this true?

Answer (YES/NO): YES